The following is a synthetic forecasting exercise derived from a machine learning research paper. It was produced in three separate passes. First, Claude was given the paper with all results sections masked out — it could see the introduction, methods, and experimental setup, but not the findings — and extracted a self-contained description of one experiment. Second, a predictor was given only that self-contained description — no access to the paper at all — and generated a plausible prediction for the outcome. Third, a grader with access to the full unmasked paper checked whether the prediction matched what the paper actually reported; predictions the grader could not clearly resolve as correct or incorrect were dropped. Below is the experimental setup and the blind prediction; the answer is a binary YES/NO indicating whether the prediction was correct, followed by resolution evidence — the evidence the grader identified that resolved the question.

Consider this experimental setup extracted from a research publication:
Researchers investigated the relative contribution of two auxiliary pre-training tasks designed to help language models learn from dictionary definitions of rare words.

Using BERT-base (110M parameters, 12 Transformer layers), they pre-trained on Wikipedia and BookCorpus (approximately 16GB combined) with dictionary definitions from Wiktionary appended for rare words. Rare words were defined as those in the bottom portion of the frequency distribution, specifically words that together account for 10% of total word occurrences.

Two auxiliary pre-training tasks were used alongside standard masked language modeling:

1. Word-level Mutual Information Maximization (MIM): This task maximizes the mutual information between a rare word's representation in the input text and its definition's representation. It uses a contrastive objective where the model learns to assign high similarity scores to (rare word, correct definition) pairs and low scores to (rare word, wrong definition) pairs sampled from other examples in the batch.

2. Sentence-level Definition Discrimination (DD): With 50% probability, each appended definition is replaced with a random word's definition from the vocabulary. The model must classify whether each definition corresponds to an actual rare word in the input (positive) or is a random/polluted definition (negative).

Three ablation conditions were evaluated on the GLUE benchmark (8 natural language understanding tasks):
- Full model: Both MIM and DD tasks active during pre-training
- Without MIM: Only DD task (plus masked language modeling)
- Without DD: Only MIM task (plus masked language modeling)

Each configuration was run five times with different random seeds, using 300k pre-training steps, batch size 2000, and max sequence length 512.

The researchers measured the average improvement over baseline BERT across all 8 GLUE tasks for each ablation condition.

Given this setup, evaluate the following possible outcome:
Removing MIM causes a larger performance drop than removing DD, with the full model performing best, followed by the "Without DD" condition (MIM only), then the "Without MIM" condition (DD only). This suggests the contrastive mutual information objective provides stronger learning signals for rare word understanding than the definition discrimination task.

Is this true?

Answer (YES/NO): NO